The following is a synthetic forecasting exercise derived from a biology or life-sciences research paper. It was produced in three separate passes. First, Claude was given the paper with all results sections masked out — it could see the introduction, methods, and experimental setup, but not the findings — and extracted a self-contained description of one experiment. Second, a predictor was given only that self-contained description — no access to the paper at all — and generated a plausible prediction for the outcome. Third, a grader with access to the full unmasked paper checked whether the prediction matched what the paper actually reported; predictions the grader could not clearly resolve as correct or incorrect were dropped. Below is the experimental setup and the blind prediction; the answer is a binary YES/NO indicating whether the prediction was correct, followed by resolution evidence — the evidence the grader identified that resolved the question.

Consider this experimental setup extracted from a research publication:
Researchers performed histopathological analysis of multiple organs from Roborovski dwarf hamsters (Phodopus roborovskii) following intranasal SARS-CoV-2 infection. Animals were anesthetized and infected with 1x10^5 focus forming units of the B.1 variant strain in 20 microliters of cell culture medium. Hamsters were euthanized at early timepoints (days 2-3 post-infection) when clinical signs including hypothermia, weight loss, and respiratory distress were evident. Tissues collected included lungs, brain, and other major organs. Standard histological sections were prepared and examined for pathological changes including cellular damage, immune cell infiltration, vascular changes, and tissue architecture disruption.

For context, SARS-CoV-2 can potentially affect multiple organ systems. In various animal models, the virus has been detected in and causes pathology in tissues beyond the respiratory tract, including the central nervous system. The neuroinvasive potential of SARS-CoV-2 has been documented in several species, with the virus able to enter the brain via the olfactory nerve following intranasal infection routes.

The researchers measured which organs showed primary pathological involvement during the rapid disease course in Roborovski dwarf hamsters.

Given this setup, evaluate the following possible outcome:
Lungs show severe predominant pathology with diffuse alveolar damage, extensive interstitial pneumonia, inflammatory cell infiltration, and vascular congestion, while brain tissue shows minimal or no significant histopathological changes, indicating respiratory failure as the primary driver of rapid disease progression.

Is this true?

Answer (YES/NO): YES